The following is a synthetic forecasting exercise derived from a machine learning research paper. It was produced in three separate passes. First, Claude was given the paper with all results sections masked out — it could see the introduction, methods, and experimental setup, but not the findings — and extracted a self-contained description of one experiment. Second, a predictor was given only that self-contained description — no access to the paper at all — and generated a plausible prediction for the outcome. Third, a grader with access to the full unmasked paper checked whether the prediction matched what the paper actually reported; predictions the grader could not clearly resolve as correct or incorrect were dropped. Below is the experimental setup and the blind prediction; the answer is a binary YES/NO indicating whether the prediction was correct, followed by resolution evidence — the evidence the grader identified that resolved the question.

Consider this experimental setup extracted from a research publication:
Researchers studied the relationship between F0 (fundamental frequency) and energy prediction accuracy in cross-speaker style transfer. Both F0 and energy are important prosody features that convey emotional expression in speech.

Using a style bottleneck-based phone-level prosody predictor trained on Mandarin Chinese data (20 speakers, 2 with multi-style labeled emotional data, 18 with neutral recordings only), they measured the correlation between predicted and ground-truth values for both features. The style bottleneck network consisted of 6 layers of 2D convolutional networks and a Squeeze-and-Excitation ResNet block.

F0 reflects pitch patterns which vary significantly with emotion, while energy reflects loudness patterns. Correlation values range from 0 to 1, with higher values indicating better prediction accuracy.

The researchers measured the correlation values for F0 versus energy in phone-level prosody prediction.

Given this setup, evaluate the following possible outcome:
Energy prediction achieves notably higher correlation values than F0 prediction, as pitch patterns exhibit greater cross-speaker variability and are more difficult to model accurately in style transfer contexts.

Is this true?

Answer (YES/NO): YES